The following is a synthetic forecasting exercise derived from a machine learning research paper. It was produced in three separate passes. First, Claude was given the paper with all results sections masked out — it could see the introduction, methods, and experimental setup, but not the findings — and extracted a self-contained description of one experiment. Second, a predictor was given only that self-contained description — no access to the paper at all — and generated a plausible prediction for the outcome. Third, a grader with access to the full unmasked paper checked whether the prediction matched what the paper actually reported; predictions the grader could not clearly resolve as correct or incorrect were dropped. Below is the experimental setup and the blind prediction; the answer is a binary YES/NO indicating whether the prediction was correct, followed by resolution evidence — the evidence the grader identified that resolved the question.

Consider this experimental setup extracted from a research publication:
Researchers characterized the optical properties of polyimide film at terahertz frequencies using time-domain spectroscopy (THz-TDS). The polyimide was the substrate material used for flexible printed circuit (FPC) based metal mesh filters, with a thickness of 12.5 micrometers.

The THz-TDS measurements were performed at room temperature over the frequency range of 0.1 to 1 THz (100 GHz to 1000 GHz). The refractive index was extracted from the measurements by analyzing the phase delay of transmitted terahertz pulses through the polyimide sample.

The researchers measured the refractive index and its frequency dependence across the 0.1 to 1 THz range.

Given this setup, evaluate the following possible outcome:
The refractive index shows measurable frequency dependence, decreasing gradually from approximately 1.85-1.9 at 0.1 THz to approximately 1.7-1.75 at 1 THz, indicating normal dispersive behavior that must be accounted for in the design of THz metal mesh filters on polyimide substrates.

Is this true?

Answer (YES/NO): NO